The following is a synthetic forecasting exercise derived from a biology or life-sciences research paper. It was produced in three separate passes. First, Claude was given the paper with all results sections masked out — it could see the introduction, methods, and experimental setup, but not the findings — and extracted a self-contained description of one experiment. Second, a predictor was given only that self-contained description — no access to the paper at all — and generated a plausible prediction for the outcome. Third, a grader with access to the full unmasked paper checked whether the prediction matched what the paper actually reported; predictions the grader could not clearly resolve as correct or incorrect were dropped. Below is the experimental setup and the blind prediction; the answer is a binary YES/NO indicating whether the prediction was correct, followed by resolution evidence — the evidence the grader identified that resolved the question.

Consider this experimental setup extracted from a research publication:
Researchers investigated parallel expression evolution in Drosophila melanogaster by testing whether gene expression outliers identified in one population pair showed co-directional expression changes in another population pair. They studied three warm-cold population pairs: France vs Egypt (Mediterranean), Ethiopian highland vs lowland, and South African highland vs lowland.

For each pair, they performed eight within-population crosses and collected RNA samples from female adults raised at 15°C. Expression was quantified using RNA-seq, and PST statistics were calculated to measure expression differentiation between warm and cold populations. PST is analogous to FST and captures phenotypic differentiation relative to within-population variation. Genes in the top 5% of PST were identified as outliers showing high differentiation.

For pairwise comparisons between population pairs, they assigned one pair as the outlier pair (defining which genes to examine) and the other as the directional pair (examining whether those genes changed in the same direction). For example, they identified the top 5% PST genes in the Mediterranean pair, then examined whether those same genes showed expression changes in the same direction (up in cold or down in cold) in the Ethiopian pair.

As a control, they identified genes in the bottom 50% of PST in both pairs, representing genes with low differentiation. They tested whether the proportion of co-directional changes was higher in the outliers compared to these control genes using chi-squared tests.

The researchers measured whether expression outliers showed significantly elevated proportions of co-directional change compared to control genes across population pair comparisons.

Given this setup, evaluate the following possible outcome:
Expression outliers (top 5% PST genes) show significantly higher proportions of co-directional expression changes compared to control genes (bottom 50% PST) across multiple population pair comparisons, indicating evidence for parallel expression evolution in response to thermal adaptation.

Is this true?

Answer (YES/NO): YES